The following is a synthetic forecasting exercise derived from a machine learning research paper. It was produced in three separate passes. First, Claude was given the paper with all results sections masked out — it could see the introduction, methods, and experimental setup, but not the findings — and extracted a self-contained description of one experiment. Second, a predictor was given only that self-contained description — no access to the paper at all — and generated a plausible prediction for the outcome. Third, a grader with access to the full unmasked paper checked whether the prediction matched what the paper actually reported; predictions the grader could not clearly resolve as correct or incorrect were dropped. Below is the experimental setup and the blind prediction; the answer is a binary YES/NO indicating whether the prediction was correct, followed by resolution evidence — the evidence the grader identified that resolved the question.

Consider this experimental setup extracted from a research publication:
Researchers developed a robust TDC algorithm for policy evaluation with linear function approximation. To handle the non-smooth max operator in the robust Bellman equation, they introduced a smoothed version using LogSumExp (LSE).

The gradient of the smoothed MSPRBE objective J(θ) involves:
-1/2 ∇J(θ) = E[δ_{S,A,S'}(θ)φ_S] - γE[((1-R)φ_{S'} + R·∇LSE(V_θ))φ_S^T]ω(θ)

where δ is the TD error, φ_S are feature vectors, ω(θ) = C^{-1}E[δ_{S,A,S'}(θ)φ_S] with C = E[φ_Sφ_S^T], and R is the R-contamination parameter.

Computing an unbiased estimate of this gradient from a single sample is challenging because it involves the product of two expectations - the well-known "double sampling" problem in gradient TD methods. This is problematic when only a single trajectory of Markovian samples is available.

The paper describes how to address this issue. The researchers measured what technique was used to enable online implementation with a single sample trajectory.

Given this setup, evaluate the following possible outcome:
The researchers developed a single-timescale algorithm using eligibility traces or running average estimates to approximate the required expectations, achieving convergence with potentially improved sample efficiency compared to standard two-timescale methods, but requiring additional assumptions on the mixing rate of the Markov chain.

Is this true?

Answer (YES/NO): NO